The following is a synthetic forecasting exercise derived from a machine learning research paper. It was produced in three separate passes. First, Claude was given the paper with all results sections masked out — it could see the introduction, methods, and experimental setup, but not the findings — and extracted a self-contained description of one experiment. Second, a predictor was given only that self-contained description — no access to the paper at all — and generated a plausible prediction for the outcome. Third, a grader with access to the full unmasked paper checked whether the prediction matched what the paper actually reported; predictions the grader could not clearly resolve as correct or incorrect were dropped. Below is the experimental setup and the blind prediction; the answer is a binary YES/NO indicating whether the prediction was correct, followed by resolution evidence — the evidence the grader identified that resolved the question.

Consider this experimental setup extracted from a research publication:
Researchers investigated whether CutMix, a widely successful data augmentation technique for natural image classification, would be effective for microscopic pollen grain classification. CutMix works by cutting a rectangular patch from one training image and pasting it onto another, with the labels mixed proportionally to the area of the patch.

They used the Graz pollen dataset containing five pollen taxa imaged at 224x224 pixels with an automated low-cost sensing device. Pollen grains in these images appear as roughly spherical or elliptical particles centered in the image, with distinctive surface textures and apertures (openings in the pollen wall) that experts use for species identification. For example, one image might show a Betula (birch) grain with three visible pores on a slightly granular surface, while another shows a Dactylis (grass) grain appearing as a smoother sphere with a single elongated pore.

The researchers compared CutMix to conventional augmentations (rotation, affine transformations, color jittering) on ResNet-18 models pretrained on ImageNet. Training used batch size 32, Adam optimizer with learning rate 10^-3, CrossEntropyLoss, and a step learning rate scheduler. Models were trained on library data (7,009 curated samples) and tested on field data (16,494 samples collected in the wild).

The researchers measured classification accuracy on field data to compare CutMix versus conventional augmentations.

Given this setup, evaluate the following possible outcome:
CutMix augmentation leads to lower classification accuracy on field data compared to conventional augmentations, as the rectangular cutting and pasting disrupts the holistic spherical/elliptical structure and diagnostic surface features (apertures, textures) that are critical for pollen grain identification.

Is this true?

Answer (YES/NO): YES